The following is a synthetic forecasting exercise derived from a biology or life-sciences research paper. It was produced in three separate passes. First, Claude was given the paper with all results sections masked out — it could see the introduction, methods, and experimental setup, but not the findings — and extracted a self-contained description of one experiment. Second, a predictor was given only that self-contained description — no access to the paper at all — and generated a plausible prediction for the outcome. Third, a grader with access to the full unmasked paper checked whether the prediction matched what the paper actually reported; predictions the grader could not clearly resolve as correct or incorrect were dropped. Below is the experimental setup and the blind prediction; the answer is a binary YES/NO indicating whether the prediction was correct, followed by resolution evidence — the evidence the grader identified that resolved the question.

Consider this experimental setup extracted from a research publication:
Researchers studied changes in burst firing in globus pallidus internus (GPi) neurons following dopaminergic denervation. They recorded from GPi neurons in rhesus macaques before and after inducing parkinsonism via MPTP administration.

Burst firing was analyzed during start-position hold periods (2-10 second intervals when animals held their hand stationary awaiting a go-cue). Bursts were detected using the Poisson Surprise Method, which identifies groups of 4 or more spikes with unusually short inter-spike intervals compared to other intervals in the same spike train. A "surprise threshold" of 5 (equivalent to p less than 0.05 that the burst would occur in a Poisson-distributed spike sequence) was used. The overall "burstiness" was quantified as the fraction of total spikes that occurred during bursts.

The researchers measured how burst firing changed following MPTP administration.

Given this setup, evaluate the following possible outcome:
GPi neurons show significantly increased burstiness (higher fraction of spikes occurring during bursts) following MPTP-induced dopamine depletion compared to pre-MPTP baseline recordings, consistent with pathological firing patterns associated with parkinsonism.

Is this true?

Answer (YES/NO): YES